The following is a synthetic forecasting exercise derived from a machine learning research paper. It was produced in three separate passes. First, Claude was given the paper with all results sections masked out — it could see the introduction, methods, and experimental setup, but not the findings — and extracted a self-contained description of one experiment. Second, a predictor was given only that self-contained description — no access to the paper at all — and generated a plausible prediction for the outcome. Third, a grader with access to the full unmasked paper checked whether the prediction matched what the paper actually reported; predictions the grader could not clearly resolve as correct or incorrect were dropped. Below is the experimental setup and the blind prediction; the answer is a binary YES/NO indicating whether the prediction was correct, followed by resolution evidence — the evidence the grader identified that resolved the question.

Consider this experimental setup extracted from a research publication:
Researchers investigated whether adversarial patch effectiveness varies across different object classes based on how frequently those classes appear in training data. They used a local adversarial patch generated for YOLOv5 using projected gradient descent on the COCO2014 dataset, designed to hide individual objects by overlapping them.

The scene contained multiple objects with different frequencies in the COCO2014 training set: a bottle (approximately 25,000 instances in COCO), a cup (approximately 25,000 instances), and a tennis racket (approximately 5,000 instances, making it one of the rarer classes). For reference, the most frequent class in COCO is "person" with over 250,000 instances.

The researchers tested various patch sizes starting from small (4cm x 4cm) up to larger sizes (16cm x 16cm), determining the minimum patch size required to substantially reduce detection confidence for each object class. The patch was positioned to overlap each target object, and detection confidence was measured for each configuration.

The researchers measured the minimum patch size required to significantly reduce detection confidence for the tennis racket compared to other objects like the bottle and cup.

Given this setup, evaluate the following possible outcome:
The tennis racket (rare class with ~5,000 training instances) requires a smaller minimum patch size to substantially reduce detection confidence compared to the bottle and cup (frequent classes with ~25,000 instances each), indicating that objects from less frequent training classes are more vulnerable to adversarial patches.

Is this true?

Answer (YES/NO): NO